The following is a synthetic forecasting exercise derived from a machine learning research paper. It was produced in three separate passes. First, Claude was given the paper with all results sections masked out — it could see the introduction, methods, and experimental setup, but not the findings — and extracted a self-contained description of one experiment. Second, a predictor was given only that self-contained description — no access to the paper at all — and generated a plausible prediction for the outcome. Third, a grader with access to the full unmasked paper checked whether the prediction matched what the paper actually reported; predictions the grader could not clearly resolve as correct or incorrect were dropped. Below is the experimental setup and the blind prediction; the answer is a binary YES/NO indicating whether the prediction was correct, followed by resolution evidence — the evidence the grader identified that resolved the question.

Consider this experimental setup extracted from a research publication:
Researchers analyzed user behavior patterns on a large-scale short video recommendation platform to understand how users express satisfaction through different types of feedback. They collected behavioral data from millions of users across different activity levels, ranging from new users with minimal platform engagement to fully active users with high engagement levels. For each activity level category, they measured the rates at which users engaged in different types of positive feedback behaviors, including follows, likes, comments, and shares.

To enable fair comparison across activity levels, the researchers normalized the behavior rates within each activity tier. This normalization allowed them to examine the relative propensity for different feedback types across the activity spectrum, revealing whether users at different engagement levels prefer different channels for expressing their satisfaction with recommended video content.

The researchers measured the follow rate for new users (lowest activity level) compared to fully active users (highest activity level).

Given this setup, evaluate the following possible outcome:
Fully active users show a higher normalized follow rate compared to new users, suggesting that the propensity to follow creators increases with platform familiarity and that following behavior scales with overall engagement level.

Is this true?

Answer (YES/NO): NO